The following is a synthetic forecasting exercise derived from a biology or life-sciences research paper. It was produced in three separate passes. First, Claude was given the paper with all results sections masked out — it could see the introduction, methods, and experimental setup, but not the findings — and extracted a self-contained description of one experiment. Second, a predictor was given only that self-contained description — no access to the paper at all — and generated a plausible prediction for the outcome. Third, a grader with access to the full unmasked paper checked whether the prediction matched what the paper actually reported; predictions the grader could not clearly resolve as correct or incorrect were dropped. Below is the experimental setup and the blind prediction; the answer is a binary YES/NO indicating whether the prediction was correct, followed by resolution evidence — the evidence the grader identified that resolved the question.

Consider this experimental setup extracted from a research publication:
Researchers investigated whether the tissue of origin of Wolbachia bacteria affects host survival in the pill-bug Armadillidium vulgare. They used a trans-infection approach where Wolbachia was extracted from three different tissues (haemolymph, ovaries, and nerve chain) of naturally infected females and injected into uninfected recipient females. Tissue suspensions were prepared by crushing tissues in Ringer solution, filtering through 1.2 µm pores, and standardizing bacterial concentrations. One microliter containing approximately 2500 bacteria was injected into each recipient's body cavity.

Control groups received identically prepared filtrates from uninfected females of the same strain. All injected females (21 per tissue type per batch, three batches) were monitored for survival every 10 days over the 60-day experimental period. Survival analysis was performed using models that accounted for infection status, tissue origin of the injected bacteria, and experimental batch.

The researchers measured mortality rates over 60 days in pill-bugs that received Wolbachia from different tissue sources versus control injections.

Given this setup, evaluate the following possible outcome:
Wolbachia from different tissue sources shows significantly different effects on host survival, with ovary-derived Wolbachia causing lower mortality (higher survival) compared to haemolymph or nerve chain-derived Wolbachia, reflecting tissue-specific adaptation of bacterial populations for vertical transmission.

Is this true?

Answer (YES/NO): NO